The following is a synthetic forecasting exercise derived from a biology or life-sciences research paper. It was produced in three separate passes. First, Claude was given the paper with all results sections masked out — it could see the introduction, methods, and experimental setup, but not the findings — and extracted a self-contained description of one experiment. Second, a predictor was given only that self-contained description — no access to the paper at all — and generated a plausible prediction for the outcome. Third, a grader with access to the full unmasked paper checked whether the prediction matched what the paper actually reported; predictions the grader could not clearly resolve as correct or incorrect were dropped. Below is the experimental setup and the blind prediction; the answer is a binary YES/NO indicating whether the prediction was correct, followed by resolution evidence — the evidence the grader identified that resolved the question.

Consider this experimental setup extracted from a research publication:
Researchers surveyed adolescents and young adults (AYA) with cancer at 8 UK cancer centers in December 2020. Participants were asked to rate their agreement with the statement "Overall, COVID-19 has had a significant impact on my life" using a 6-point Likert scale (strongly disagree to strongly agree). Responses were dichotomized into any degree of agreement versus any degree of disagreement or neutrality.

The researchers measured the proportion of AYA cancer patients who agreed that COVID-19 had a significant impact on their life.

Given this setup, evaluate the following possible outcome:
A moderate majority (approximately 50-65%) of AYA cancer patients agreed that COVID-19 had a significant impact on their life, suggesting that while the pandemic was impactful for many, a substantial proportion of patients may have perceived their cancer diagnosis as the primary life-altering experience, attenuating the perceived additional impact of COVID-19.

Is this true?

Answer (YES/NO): NO